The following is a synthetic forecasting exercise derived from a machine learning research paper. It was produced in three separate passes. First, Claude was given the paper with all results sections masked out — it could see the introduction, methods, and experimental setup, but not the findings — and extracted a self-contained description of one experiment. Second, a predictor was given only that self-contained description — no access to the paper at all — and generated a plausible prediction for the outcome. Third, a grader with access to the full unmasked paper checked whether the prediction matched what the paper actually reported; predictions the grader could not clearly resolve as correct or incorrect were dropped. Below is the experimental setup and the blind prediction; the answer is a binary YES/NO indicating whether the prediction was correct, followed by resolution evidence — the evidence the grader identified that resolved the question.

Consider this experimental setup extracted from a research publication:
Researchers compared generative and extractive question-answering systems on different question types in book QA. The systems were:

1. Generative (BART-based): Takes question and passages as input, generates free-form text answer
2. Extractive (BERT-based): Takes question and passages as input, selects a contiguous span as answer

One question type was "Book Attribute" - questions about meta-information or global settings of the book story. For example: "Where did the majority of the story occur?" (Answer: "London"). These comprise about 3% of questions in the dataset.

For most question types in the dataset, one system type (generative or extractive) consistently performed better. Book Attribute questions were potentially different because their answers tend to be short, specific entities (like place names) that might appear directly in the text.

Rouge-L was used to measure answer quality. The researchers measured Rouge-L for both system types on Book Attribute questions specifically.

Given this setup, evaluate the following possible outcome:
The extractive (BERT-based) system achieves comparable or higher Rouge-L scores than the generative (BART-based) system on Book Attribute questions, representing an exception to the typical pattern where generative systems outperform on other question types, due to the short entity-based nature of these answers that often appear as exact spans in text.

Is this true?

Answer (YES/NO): YES